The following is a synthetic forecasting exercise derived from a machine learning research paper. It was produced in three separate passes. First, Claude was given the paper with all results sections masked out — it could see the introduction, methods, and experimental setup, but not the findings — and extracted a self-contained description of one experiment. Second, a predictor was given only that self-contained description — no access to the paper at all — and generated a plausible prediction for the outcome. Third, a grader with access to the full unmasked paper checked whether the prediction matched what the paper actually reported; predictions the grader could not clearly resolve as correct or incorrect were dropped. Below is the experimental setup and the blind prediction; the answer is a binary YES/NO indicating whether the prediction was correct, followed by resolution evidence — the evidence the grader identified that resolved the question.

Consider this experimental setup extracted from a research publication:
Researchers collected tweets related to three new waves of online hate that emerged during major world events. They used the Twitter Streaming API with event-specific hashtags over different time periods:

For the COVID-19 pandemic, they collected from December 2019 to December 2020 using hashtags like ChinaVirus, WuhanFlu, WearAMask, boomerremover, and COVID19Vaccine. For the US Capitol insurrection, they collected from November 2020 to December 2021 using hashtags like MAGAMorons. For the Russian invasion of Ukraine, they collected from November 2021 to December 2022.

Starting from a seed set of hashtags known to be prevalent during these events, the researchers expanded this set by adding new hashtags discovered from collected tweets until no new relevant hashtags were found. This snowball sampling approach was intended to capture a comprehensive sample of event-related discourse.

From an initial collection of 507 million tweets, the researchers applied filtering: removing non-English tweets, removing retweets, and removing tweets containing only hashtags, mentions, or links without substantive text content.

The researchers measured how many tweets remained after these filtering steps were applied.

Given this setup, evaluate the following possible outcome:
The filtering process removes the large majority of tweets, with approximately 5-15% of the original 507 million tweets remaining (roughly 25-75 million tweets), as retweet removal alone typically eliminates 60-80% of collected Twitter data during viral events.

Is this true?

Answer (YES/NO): NO